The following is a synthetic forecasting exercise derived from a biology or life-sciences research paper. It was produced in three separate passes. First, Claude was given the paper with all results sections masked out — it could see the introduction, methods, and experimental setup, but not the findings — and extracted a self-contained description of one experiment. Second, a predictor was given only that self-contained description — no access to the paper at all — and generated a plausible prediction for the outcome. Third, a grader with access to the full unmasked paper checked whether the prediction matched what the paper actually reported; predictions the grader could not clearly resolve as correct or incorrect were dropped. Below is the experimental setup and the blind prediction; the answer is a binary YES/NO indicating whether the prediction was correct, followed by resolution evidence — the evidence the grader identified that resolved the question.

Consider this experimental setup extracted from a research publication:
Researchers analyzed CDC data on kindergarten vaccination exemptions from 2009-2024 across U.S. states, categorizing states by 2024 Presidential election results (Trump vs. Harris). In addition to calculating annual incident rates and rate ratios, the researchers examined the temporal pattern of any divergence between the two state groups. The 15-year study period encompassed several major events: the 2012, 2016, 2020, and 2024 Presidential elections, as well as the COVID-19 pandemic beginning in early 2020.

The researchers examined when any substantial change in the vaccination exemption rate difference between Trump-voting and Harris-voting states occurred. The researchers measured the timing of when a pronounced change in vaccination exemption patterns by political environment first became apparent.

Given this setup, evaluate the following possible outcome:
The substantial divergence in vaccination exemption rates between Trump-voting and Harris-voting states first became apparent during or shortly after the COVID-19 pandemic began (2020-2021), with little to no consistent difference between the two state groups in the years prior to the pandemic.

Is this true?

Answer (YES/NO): NO